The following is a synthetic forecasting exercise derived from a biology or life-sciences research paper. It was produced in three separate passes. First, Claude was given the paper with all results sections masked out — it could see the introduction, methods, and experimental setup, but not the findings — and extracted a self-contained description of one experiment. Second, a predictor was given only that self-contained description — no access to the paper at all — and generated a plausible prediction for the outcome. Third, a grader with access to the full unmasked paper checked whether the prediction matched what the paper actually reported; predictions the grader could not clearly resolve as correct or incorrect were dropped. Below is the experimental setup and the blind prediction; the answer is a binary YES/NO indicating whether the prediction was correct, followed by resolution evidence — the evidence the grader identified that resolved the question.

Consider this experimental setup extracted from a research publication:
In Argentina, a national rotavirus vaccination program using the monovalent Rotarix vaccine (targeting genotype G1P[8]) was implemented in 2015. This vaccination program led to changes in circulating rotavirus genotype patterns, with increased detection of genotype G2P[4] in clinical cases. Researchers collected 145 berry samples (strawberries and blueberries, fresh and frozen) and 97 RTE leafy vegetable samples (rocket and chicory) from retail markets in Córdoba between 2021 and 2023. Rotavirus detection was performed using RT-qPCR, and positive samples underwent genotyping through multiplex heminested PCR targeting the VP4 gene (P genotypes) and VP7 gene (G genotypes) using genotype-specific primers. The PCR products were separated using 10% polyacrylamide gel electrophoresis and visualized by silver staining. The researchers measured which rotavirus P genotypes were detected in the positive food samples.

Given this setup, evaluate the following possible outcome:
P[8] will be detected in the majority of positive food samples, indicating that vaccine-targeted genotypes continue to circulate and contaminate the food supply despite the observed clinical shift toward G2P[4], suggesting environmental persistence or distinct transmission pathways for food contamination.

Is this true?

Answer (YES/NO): NO